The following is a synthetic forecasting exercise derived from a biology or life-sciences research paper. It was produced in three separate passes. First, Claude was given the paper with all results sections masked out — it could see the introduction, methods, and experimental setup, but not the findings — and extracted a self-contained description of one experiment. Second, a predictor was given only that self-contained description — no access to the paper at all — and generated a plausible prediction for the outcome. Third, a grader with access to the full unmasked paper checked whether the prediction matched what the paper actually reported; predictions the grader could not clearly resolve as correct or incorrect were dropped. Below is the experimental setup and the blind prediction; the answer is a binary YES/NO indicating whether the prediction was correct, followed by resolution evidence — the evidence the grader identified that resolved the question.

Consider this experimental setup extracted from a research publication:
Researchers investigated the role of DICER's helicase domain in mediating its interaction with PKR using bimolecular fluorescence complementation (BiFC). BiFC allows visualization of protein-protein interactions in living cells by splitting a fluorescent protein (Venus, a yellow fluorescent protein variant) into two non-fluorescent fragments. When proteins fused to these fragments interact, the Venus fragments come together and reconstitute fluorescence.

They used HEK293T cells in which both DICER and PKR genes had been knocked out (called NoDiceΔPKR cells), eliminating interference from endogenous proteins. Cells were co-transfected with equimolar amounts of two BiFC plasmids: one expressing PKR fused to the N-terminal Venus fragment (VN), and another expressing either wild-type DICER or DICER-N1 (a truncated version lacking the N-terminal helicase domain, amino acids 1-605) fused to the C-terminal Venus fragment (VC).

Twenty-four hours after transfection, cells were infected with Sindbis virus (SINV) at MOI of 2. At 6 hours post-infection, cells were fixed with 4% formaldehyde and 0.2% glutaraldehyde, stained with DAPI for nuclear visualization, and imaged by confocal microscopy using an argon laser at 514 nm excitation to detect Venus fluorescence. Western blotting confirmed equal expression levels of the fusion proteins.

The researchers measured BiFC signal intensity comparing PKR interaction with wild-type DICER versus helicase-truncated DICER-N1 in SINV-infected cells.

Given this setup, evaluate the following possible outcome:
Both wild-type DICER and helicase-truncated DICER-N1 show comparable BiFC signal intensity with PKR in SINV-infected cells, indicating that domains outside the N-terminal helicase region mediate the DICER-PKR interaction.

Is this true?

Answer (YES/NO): NO